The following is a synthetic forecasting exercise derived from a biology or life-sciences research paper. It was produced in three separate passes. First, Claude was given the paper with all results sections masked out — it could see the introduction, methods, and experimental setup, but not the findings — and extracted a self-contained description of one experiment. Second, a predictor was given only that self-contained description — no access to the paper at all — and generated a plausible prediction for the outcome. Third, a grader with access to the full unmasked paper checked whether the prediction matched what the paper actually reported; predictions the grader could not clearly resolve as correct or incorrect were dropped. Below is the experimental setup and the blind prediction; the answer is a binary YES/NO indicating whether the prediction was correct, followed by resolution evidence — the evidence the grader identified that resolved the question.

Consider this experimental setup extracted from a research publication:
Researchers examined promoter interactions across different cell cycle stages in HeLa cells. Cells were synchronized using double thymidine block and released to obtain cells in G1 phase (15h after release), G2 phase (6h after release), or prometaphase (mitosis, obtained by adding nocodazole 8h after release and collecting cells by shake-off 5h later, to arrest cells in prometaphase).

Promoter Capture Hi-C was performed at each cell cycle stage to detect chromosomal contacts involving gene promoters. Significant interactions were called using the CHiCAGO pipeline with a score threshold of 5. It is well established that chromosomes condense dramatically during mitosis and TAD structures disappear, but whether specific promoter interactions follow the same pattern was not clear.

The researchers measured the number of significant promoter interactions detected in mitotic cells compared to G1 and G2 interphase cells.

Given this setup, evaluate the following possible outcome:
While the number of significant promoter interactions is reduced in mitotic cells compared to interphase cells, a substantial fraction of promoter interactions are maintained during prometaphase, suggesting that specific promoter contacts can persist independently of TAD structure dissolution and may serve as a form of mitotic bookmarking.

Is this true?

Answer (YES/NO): NO